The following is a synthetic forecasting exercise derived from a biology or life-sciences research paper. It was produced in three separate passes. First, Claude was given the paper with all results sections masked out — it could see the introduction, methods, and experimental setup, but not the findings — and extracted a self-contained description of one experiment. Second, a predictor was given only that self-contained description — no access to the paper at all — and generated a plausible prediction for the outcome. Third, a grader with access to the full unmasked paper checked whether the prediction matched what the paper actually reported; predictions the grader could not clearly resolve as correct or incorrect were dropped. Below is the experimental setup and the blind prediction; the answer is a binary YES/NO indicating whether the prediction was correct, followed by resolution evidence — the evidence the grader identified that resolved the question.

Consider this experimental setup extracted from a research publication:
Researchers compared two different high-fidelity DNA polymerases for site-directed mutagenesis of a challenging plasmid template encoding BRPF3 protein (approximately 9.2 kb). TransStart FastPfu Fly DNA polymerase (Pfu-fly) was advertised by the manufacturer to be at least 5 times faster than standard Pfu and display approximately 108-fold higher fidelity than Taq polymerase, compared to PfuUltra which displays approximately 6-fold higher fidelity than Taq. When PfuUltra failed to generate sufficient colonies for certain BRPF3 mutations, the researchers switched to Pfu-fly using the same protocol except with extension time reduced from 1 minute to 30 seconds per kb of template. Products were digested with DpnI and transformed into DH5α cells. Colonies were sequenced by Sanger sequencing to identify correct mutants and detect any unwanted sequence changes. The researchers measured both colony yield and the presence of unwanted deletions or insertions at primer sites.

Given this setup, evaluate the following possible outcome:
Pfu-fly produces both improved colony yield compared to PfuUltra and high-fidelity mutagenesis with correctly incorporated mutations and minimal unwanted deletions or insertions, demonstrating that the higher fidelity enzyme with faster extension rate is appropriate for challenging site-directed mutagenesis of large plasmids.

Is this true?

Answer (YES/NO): NO